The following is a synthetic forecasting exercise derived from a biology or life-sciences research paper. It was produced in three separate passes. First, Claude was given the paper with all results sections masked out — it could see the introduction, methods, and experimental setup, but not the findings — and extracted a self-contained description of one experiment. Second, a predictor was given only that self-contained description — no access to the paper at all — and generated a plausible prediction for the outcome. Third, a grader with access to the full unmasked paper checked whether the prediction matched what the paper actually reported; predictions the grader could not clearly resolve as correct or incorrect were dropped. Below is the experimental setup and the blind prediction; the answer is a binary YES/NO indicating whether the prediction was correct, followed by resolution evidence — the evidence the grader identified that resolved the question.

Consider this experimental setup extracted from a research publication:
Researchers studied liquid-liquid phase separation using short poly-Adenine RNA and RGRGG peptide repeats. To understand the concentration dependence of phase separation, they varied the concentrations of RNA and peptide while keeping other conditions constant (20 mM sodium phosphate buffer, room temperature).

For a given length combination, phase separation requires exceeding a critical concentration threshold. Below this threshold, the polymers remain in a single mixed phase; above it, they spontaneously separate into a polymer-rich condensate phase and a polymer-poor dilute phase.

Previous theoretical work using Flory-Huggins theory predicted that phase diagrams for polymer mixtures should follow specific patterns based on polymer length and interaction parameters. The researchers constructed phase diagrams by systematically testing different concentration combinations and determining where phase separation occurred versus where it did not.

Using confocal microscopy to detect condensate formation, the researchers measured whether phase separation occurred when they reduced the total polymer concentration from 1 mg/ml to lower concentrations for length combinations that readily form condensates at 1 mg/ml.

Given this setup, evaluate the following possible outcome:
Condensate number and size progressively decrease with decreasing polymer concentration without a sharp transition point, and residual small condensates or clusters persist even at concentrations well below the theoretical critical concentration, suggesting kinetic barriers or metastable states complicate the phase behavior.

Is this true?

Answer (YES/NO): NO